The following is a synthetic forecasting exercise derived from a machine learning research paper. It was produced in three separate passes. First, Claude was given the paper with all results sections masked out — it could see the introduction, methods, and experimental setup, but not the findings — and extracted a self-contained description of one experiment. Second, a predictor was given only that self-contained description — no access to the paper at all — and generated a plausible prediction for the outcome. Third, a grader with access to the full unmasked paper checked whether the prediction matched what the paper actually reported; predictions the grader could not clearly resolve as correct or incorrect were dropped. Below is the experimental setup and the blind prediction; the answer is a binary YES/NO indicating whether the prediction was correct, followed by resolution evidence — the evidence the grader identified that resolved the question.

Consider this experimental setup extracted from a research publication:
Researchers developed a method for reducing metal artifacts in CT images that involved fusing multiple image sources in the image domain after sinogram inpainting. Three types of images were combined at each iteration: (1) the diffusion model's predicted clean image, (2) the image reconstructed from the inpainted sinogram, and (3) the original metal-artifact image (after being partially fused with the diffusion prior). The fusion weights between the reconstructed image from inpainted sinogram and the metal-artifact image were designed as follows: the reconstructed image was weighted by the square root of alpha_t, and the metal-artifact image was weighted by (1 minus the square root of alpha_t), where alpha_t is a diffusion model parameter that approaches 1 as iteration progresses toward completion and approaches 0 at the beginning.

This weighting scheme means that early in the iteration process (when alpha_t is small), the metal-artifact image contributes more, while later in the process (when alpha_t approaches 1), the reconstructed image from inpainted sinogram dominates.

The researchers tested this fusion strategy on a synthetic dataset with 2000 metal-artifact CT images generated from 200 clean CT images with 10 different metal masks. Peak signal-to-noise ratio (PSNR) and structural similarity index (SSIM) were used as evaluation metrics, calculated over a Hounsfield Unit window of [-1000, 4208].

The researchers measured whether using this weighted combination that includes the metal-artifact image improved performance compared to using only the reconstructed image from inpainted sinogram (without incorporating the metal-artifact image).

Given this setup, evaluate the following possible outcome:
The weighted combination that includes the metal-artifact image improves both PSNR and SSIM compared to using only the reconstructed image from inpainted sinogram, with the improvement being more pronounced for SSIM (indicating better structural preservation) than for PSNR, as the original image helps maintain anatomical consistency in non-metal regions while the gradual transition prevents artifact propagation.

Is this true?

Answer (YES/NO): NO